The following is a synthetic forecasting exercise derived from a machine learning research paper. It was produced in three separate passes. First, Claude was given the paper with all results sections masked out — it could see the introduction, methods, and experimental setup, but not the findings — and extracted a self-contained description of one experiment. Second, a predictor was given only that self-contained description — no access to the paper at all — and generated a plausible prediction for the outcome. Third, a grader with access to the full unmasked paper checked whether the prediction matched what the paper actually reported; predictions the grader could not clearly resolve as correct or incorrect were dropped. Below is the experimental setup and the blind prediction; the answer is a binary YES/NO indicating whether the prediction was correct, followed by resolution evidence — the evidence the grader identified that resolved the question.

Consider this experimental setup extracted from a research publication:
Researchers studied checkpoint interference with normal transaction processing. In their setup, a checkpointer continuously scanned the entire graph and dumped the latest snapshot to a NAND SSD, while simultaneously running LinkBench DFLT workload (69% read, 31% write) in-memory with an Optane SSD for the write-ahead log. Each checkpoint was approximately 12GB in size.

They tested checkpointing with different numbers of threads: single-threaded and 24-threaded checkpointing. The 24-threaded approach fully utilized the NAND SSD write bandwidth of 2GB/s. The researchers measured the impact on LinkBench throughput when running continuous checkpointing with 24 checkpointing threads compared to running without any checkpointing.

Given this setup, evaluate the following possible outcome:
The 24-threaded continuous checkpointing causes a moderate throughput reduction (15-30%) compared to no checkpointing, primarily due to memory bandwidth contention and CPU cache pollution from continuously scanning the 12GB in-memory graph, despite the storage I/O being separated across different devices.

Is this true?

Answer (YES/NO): NO